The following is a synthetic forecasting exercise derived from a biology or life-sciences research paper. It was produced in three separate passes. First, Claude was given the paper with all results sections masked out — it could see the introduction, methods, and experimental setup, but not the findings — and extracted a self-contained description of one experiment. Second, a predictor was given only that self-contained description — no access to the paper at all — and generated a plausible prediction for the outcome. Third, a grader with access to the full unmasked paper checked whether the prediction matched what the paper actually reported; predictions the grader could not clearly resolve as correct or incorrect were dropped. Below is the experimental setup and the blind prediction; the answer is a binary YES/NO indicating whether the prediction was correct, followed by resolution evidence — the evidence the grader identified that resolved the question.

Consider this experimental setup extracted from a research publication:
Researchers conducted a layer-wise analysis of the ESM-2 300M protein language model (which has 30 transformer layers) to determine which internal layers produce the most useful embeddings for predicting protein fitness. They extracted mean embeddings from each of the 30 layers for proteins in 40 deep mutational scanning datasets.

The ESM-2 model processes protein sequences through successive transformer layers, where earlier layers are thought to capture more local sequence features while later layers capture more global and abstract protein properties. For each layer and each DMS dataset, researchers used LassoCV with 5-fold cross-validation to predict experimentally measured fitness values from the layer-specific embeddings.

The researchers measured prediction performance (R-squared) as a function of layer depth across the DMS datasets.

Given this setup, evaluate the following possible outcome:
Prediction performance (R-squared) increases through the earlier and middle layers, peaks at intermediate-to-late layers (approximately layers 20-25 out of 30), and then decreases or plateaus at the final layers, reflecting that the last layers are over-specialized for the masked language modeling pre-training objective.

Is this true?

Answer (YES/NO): NO